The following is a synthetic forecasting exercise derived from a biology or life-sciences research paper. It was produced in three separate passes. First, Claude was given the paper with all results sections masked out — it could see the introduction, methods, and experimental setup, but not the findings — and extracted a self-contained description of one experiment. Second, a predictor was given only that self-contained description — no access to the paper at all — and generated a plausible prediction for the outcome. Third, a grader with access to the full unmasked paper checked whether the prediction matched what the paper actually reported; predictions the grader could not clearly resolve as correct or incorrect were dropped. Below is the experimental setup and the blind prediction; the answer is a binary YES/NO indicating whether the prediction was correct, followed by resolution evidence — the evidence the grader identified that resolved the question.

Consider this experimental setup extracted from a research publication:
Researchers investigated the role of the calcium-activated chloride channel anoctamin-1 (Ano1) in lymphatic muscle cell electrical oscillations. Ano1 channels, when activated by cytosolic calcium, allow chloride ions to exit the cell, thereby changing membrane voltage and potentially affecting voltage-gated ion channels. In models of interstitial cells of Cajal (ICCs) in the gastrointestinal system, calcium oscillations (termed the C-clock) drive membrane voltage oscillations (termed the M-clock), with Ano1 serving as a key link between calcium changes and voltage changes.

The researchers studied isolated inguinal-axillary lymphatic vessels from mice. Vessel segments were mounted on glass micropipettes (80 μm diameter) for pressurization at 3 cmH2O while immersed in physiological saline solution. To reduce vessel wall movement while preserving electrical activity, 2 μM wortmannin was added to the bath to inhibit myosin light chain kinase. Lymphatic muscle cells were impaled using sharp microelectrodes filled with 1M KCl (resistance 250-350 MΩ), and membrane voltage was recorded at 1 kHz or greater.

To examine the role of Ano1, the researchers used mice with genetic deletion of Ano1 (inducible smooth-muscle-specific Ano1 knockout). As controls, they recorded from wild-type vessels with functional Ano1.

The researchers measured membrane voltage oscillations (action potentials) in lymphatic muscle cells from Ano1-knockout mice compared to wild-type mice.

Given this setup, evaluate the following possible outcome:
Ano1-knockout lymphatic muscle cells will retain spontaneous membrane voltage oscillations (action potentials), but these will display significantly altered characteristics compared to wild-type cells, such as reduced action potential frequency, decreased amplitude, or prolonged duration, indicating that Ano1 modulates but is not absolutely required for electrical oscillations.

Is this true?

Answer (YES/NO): NO